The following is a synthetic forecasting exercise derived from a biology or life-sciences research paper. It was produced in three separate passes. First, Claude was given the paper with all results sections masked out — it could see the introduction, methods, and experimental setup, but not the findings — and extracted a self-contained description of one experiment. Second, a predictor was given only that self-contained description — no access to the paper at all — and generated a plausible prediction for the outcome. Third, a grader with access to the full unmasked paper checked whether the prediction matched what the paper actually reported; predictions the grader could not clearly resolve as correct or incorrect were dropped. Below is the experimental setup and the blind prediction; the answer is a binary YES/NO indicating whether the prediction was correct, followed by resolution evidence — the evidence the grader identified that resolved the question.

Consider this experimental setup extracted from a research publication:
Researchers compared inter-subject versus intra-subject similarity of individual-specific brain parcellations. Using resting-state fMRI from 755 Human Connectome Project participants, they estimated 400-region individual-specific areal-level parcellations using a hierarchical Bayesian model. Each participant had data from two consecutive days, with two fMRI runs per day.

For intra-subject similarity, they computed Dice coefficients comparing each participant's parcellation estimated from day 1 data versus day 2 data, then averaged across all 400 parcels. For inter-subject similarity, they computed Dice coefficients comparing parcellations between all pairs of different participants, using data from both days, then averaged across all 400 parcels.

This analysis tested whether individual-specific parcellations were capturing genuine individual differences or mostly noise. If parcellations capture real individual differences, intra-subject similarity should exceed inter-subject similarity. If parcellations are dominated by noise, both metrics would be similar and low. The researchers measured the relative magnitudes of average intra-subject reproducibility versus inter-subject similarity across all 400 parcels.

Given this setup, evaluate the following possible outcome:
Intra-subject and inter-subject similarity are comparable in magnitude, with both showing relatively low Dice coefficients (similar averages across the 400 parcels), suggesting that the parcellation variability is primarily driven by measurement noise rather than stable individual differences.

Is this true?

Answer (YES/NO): NO